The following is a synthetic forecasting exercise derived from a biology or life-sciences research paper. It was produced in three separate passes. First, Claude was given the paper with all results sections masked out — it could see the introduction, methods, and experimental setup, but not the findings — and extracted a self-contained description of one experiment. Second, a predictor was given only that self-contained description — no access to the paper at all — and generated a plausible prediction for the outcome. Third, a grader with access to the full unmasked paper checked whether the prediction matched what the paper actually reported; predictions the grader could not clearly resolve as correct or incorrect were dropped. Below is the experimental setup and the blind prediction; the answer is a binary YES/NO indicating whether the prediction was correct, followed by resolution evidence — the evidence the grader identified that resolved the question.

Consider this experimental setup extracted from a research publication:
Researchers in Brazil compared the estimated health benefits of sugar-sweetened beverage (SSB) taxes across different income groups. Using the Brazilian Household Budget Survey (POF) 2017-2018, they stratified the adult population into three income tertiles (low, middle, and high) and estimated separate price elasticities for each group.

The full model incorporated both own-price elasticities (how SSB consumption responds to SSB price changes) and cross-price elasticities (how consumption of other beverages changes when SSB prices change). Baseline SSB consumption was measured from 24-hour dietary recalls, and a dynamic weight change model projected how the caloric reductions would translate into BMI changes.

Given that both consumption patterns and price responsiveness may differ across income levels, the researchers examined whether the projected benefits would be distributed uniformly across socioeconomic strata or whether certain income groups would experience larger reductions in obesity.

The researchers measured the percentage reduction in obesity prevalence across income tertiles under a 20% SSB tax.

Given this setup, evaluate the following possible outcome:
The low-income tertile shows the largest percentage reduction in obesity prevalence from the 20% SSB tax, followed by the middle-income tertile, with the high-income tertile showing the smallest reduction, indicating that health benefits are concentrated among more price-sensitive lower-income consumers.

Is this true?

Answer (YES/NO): NO